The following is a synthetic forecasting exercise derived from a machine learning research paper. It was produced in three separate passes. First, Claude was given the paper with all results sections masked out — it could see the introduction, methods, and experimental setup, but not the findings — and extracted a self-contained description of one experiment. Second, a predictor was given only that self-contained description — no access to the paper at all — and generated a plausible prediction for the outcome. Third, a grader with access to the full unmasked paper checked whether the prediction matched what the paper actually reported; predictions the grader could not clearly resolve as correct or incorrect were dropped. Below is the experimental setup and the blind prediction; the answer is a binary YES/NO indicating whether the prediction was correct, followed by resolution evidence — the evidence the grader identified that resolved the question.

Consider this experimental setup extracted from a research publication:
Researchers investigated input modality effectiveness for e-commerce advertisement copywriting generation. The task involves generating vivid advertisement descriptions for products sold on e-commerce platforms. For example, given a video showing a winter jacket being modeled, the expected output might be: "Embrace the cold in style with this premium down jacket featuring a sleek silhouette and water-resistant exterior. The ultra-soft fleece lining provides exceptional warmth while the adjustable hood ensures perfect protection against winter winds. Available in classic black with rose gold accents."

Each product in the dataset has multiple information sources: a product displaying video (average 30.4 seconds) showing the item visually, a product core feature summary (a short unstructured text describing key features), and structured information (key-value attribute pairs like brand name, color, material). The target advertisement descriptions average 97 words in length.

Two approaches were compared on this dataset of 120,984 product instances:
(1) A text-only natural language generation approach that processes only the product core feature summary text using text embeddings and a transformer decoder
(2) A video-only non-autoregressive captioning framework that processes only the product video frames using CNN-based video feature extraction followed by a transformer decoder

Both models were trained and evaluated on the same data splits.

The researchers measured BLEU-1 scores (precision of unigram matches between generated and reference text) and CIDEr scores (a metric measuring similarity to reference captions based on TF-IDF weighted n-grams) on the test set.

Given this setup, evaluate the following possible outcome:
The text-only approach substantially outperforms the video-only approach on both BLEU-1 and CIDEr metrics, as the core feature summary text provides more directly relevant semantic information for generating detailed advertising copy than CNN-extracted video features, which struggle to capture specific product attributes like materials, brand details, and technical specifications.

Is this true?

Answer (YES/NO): NO